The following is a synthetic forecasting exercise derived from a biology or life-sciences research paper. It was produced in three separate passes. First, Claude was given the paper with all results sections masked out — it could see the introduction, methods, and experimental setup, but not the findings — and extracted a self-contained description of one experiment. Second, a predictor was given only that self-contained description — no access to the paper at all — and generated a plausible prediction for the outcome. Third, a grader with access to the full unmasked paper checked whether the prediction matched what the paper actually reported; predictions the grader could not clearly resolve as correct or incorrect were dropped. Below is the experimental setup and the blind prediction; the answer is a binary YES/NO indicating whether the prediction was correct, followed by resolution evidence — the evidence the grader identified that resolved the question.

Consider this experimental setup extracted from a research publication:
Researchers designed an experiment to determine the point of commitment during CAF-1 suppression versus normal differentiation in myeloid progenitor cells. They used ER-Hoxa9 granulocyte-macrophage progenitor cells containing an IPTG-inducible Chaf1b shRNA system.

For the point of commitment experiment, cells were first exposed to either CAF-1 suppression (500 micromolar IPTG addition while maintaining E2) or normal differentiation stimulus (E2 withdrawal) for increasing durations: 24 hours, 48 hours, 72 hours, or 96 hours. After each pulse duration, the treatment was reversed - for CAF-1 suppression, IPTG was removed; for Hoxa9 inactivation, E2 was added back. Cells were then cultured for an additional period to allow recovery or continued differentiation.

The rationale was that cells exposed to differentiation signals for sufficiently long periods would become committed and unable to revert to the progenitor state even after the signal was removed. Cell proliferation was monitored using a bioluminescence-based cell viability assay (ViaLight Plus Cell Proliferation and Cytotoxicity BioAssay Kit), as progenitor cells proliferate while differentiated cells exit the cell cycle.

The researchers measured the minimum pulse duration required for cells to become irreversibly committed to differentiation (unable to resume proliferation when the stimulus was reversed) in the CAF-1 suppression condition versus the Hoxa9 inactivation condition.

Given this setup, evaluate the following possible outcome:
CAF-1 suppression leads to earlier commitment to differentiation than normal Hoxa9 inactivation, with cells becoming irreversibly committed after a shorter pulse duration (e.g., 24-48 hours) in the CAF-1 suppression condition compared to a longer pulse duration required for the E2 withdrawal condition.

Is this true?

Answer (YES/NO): NO